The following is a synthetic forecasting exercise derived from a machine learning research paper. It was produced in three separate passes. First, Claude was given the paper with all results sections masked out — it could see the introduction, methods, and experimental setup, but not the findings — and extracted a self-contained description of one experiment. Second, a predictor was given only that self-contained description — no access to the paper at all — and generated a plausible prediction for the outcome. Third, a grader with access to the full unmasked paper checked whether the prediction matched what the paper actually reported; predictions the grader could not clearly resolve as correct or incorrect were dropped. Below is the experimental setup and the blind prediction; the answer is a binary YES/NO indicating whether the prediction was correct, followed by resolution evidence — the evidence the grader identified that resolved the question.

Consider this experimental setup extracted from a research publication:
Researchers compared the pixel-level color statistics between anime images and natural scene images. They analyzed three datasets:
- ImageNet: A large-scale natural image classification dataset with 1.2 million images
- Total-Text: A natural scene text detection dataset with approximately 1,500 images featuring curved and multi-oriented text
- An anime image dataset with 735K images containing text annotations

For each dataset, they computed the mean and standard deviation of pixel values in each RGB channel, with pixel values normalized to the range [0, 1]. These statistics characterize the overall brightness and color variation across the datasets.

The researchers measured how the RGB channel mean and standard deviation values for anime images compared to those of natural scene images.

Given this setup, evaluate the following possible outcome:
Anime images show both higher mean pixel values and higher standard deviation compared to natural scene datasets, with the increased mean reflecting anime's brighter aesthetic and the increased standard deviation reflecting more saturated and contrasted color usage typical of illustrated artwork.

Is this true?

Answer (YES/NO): YES